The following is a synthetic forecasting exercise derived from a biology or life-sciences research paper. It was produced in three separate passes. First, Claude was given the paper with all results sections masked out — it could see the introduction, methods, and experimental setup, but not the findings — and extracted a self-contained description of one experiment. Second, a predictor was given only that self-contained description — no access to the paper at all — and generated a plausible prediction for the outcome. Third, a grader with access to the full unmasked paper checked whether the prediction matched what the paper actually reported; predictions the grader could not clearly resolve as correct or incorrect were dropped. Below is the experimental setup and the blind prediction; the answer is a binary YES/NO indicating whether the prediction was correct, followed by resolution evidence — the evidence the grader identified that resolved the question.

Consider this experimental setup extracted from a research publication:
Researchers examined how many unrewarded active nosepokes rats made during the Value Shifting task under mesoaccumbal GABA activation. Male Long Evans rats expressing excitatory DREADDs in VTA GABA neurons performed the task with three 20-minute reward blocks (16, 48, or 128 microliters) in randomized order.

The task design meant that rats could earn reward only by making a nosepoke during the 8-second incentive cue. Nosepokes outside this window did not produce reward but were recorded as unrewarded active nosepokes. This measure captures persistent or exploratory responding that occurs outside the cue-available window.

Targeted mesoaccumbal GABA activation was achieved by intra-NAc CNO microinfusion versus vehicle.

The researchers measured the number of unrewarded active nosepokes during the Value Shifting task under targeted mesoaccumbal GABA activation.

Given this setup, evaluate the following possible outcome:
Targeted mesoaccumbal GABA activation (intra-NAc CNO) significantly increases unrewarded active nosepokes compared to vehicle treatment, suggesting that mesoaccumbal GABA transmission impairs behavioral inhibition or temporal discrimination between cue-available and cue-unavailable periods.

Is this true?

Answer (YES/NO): NO